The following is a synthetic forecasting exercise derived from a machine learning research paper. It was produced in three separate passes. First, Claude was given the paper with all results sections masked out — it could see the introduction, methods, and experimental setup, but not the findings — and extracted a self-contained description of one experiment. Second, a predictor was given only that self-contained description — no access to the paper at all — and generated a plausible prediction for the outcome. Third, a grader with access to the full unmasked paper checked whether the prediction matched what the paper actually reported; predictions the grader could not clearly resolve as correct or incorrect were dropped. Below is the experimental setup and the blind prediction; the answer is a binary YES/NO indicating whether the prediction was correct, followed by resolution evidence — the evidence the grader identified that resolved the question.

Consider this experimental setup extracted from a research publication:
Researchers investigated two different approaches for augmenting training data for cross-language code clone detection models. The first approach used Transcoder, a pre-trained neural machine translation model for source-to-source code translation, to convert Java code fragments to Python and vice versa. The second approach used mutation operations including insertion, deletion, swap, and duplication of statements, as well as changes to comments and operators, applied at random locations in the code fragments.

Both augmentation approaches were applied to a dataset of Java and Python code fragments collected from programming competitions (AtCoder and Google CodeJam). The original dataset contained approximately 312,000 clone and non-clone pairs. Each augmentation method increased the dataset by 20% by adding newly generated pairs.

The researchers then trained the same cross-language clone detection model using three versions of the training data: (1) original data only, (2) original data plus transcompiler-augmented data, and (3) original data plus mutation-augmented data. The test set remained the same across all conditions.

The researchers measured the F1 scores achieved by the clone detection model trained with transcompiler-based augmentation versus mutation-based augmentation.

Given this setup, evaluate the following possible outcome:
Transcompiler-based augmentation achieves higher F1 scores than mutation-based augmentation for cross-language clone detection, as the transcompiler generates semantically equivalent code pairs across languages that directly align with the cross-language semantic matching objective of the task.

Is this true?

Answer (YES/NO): YES